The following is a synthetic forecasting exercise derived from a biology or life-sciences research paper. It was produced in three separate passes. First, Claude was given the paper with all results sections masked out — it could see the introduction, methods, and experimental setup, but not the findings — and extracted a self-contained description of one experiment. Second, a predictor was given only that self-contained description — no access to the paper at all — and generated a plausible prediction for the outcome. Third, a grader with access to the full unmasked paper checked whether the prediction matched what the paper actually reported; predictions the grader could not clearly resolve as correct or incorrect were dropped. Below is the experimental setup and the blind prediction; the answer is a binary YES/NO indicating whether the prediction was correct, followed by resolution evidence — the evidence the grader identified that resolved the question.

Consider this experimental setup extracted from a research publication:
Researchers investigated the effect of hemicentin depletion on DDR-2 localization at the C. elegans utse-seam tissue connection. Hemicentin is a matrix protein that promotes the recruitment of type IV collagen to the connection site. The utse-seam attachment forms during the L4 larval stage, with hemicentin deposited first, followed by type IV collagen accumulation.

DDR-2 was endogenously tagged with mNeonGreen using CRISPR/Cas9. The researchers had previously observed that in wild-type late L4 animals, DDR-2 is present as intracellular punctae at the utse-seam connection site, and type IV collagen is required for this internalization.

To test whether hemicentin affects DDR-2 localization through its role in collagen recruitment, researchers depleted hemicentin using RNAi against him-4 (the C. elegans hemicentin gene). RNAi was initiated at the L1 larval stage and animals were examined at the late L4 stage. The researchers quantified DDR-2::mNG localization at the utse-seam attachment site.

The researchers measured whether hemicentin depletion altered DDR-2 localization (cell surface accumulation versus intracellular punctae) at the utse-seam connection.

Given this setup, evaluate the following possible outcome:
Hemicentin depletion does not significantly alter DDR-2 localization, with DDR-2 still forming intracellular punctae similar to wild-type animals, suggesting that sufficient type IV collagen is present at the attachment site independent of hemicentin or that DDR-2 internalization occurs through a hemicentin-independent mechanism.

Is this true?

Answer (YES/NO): NO